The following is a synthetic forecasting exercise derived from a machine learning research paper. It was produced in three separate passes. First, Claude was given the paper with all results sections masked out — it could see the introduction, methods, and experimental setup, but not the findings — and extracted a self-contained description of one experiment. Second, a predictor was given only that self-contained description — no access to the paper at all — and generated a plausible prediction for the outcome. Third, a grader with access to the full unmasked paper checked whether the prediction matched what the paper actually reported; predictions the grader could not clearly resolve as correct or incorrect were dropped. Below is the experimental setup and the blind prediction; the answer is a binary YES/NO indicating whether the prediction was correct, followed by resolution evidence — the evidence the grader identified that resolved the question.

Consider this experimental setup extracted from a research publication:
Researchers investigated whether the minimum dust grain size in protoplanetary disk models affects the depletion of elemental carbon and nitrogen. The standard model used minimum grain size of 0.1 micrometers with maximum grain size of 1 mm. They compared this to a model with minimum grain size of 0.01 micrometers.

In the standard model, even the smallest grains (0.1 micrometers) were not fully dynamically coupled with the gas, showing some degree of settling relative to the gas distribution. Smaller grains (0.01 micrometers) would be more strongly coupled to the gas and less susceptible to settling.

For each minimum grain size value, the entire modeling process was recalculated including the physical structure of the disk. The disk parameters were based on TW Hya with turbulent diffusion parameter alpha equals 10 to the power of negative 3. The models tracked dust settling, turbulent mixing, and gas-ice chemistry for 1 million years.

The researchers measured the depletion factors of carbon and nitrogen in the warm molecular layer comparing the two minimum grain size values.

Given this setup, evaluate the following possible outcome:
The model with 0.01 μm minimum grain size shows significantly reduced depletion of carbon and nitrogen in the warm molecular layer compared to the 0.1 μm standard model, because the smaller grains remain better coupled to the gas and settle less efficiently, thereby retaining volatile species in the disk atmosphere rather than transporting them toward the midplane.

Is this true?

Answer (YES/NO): NO